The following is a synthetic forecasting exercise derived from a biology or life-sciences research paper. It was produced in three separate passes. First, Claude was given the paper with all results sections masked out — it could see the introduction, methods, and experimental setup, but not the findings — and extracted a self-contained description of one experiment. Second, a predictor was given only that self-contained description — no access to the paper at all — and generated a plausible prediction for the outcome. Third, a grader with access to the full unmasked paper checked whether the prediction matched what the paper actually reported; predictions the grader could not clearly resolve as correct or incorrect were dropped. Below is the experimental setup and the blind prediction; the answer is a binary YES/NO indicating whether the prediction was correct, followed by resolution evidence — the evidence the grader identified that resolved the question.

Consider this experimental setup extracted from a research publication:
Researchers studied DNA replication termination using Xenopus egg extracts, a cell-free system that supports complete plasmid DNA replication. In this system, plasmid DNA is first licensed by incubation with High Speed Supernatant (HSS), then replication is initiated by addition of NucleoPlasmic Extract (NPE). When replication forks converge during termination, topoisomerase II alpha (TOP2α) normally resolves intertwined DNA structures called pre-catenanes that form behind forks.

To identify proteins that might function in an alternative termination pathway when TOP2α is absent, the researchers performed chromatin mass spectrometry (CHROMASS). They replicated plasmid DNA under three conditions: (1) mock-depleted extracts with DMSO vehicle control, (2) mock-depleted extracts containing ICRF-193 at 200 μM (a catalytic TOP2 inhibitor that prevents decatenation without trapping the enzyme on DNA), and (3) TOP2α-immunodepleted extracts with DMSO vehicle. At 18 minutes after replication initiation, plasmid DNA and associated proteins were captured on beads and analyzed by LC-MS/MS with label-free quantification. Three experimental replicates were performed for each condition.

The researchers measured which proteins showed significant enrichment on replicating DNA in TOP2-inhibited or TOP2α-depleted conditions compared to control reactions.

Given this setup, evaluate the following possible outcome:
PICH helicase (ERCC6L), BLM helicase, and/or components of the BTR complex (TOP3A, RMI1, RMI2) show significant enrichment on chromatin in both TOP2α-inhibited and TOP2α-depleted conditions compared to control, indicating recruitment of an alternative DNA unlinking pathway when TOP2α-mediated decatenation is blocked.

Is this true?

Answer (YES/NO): NO